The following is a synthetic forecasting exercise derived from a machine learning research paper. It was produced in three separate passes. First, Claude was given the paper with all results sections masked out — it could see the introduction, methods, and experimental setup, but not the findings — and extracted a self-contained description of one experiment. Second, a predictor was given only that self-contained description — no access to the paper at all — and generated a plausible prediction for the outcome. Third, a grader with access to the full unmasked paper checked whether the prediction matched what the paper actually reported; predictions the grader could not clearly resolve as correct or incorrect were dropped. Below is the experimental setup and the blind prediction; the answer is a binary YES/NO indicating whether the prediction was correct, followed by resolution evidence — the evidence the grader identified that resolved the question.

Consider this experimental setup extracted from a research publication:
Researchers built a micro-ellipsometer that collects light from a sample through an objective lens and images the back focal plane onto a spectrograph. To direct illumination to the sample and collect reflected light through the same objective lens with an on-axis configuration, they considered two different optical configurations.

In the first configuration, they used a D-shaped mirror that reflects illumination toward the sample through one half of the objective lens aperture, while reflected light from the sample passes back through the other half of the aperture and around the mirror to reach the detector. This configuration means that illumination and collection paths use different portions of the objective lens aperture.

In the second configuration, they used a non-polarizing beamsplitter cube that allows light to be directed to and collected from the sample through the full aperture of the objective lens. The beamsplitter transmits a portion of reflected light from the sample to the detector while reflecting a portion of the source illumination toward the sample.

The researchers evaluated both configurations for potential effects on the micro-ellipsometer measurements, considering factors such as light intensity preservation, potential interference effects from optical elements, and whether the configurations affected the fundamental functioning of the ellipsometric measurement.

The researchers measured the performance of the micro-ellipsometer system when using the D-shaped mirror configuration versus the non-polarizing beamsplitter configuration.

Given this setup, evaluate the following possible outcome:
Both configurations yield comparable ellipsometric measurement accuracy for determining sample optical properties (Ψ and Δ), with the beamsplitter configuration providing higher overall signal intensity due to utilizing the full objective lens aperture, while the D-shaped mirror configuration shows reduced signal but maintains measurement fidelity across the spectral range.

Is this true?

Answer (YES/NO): NO